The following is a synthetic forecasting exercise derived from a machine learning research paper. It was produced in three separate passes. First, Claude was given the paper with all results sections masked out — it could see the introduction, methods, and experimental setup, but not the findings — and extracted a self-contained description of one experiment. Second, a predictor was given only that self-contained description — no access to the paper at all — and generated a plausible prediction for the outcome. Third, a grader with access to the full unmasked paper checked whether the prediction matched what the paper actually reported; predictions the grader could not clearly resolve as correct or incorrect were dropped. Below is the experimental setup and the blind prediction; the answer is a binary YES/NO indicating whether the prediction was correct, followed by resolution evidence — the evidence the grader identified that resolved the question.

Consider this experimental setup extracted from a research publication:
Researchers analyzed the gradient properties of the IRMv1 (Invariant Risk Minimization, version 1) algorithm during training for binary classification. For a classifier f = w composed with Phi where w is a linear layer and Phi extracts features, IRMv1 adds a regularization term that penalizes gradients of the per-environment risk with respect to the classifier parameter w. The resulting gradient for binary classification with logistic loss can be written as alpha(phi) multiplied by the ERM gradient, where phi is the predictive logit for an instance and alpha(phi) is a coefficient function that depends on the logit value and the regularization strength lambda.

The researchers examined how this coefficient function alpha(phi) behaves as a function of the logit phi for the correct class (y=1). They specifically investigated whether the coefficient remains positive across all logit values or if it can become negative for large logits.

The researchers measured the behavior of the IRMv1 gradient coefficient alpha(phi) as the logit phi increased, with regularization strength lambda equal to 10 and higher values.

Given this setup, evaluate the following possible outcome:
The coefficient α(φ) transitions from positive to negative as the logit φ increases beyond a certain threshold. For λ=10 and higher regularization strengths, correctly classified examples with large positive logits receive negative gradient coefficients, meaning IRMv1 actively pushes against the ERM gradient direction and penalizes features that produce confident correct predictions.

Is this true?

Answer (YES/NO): YES